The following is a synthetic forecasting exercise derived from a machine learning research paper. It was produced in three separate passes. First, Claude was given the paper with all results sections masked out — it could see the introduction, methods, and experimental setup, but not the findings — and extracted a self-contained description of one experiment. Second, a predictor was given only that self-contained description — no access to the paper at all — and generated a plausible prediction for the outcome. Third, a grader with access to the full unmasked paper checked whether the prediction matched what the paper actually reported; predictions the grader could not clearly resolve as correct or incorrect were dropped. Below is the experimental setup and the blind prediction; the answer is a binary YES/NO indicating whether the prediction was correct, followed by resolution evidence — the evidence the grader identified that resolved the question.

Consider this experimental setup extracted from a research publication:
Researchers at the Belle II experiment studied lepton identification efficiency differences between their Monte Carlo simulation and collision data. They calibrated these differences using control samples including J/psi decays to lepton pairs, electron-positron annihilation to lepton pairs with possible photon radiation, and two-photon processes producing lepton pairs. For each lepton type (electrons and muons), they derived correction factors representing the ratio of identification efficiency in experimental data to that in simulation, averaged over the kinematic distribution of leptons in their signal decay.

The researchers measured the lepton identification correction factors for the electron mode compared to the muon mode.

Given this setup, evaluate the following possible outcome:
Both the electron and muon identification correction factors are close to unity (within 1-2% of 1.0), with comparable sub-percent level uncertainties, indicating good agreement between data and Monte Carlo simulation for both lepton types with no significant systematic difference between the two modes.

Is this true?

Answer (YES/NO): NO